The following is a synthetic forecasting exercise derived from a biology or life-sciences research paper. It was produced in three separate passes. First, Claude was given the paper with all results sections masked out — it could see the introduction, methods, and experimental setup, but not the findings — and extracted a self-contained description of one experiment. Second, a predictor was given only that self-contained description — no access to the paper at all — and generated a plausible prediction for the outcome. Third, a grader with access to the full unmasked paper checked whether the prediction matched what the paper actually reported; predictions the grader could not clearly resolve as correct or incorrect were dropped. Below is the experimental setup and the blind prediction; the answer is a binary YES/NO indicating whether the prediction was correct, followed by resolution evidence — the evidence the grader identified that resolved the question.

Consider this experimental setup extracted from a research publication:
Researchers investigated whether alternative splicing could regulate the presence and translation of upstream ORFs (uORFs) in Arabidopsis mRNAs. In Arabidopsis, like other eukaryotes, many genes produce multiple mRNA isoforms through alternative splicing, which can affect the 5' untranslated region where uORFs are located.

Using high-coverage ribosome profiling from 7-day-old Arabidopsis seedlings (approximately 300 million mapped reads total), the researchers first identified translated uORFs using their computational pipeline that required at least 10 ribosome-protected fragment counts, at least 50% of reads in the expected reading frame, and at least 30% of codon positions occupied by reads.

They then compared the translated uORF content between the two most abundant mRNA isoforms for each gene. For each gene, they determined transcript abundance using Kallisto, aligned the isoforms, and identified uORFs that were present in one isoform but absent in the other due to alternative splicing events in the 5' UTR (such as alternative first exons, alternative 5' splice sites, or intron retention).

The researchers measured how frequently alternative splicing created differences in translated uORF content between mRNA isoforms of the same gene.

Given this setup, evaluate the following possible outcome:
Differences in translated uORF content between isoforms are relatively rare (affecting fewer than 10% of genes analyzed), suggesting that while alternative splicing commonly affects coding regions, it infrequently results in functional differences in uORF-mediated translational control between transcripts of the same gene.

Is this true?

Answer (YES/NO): NO